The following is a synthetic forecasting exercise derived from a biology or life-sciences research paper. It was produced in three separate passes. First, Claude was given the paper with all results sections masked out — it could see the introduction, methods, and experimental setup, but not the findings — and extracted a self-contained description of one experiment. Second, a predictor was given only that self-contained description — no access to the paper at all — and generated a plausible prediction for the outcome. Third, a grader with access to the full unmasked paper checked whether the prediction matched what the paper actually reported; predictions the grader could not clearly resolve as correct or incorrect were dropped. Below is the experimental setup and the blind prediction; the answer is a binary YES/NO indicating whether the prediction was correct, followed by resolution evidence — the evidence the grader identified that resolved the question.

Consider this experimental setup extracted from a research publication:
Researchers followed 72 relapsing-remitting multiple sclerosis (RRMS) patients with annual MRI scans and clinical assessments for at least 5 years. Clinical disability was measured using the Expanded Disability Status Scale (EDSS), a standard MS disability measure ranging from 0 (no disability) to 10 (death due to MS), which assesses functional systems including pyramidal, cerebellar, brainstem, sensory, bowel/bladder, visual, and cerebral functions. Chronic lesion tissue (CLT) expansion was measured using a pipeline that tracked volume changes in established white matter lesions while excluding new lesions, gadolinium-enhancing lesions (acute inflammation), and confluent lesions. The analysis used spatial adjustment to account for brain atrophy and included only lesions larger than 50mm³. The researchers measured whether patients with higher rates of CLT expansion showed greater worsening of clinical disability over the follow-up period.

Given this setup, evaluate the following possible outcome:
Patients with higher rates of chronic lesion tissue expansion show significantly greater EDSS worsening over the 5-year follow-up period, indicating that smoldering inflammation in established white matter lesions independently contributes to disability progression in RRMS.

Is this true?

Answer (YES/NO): YES